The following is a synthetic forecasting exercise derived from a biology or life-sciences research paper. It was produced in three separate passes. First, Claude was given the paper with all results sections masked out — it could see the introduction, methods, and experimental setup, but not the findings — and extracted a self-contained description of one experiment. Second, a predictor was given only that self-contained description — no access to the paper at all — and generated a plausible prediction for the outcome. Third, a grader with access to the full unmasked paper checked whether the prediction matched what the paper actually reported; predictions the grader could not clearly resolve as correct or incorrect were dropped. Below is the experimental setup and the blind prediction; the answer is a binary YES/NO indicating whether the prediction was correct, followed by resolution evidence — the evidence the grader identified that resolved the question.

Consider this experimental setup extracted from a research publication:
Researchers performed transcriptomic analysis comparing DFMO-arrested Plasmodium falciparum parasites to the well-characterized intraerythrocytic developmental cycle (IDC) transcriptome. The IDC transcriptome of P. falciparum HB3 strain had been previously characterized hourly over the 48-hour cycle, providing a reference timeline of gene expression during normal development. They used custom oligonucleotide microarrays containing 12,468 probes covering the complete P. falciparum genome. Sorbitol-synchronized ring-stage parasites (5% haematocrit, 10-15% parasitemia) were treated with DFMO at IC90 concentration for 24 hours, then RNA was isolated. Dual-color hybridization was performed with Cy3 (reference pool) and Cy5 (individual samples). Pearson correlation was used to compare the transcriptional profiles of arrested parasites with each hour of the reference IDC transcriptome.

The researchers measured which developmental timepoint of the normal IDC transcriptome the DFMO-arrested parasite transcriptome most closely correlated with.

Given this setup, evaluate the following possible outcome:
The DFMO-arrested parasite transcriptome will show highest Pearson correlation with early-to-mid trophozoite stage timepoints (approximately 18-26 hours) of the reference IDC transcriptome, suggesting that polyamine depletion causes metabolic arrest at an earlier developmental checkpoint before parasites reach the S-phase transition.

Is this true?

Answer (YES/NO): NO